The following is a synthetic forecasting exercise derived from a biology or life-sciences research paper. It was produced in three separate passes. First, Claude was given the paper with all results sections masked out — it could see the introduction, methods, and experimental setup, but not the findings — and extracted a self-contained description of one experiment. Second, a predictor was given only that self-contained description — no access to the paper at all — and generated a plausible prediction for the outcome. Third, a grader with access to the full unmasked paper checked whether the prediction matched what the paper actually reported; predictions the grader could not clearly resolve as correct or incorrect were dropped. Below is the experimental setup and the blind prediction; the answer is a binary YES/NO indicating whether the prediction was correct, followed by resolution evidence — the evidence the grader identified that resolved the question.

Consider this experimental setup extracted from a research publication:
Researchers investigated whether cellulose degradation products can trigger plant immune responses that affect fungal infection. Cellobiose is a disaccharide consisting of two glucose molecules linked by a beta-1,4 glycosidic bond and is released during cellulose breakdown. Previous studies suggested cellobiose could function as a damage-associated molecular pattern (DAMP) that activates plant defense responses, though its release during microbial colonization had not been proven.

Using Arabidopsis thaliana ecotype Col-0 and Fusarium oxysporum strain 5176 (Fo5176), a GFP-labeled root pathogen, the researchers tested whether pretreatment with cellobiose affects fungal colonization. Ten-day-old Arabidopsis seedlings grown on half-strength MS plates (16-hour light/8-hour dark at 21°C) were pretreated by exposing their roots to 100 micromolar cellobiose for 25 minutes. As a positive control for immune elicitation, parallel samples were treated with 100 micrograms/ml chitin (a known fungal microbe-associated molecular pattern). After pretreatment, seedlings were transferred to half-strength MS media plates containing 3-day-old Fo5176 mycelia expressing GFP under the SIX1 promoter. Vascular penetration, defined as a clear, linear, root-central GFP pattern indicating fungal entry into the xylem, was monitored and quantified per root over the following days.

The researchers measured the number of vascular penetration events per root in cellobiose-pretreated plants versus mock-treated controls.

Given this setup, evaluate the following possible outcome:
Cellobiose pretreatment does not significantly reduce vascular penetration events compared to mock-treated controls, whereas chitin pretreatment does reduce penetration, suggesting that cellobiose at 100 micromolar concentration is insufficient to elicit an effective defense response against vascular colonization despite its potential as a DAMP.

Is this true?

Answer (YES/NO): NO